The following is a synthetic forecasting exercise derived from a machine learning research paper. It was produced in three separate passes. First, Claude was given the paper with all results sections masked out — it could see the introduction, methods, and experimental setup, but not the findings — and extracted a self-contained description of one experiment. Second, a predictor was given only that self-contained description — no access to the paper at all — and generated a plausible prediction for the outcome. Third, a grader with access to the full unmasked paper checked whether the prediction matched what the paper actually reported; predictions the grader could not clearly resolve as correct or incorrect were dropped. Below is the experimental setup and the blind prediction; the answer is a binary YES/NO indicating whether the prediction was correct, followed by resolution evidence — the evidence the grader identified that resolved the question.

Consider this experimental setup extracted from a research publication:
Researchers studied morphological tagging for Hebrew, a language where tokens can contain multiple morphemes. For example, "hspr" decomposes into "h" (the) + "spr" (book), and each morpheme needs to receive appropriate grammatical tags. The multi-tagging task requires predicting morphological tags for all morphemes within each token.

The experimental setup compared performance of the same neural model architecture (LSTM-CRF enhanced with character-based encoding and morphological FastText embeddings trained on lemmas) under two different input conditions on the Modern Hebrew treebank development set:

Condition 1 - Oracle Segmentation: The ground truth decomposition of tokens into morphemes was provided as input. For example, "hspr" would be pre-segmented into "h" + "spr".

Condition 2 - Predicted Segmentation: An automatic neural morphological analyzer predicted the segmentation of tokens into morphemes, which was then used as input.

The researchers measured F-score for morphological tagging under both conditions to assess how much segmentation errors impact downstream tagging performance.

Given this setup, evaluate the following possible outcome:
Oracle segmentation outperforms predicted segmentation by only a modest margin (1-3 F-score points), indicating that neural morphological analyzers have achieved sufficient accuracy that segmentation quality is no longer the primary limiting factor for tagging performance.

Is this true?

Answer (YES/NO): NO